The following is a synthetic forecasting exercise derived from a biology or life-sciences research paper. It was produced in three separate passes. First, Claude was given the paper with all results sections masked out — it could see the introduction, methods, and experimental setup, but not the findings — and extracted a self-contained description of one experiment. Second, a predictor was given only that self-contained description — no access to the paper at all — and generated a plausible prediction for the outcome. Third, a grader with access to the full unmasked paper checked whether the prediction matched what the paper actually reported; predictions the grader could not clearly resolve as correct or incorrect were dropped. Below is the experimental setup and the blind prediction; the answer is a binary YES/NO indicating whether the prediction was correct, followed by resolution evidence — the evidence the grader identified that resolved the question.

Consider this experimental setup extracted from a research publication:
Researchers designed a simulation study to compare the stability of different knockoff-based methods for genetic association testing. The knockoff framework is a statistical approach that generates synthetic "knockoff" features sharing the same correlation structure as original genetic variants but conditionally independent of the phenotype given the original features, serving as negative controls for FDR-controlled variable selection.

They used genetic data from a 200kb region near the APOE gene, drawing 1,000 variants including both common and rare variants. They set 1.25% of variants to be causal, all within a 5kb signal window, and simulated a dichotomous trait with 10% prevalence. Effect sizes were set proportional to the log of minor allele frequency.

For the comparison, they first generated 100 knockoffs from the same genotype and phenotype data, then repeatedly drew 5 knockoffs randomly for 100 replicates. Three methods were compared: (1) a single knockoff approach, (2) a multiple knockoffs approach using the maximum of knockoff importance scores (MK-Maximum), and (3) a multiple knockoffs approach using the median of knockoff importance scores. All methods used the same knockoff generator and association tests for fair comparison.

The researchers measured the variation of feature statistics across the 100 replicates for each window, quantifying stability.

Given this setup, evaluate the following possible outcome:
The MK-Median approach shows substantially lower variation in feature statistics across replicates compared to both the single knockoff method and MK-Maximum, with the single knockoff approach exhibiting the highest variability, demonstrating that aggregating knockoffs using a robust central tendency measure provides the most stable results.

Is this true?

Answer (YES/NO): NO